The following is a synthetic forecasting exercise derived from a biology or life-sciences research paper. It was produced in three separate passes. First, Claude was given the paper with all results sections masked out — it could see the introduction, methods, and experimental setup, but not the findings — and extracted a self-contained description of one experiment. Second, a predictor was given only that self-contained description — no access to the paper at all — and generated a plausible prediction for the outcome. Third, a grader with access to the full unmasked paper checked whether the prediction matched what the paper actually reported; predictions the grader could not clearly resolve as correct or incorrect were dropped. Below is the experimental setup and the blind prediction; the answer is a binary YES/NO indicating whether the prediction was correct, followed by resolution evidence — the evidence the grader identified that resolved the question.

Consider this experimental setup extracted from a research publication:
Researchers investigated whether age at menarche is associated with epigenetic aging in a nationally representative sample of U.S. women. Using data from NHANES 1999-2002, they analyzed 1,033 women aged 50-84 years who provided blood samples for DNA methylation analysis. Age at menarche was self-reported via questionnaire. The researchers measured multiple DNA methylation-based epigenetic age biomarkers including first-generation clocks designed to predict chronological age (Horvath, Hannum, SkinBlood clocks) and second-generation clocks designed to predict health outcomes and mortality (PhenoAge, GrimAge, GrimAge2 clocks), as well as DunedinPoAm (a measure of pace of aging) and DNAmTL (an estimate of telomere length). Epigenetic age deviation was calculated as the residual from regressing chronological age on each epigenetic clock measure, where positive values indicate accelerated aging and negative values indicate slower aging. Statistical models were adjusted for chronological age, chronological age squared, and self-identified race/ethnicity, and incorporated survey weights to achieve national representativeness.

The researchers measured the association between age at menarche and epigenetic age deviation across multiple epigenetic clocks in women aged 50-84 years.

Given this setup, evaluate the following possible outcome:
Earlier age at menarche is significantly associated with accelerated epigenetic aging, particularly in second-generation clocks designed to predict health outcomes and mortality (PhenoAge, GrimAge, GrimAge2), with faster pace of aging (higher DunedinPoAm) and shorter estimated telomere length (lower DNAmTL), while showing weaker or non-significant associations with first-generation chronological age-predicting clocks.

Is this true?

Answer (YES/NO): NO